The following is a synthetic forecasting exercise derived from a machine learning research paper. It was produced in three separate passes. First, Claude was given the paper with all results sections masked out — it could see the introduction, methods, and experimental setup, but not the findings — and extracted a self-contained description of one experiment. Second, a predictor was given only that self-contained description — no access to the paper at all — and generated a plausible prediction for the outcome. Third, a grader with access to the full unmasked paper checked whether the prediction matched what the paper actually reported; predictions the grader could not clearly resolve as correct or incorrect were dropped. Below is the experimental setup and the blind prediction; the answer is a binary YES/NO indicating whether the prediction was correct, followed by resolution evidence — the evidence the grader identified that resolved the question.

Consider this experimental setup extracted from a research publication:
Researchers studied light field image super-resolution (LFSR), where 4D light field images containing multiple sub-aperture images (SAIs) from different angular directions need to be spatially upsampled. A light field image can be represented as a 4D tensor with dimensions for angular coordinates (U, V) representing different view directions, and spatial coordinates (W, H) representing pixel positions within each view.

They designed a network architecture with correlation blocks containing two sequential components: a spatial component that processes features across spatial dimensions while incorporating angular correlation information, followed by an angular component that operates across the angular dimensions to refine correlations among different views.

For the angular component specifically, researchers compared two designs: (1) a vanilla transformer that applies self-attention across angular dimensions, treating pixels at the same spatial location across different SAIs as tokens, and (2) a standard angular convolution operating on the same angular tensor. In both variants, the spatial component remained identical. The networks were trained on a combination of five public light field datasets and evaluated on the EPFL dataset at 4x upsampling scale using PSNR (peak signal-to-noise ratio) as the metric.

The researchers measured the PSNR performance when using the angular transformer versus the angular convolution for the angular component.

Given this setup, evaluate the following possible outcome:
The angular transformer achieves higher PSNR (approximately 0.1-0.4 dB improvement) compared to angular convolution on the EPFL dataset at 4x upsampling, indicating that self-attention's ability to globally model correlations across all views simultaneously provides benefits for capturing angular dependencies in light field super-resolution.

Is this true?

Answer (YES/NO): YES